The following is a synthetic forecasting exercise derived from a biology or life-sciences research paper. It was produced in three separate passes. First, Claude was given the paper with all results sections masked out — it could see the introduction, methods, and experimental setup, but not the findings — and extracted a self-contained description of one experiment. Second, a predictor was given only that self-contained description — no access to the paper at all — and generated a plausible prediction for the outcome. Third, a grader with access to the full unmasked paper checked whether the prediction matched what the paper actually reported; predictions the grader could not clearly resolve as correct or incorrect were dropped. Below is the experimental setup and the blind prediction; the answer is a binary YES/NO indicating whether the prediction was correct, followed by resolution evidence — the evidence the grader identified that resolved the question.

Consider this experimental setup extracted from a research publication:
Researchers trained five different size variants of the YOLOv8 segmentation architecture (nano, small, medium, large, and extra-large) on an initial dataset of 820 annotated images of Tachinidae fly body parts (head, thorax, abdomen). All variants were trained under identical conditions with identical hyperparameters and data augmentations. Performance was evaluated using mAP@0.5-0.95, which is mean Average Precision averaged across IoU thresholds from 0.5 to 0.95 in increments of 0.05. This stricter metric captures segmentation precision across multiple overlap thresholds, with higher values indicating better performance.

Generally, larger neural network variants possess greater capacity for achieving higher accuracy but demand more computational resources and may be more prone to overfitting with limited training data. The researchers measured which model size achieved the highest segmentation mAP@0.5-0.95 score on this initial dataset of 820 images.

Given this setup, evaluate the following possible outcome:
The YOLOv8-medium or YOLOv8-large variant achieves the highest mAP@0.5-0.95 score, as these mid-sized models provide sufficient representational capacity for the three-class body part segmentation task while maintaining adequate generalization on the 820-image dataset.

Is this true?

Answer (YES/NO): YES